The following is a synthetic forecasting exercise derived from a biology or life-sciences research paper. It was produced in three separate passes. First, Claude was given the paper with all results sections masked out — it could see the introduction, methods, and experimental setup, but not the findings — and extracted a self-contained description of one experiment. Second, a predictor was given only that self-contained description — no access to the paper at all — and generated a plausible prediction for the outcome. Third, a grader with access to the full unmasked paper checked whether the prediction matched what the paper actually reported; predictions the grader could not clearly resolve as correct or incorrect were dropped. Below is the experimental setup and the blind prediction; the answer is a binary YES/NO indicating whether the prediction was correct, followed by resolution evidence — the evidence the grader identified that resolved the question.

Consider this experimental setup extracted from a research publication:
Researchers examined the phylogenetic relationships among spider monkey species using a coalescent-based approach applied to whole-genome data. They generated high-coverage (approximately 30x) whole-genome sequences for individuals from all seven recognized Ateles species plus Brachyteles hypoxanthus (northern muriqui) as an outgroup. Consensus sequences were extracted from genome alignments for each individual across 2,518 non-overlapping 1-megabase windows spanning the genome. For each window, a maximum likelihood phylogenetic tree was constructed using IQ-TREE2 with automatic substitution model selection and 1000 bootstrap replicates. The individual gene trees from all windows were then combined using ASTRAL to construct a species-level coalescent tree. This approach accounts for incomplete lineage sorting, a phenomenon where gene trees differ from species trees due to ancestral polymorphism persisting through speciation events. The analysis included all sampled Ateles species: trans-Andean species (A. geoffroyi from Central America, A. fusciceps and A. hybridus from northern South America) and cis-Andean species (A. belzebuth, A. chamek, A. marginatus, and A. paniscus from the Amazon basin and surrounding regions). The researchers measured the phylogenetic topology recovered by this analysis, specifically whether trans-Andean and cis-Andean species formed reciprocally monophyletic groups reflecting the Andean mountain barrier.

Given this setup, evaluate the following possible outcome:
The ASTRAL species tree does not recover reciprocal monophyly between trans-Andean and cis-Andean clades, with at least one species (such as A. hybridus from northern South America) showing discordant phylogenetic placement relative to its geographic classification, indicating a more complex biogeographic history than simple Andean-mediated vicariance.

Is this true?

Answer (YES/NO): NO